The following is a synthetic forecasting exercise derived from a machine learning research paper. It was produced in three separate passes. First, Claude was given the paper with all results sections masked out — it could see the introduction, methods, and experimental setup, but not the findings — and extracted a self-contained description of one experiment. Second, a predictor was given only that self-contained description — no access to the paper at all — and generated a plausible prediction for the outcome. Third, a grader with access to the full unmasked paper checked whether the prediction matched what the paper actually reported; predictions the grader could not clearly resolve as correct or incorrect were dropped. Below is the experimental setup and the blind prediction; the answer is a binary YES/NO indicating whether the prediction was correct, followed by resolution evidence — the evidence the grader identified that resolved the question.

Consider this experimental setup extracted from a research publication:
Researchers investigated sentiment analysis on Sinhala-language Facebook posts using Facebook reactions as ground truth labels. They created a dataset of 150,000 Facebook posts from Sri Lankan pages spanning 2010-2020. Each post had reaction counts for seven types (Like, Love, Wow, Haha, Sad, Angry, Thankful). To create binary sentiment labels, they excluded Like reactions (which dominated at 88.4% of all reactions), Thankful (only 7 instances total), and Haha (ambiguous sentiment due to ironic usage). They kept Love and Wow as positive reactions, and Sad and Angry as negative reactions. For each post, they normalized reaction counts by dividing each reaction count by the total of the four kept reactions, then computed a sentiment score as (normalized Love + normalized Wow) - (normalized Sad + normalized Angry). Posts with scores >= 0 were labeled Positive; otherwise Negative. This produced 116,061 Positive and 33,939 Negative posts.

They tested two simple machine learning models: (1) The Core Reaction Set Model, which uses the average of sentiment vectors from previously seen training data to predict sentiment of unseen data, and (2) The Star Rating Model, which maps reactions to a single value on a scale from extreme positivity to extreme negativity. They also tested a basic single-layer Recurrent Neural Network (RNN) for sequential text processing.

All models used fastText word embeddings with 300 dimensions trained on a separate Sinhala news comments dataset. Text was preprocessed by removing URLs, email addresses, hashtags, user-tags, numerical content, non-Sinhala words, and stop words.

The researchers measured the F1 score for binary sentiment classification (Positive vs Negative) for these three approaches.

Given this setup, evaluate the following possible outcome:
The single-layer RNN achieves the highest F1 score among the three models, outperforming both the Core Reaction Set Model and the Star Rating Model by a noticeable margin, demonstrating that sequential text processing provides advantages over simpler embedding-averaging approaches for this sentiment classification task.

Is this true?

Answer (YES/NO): YES